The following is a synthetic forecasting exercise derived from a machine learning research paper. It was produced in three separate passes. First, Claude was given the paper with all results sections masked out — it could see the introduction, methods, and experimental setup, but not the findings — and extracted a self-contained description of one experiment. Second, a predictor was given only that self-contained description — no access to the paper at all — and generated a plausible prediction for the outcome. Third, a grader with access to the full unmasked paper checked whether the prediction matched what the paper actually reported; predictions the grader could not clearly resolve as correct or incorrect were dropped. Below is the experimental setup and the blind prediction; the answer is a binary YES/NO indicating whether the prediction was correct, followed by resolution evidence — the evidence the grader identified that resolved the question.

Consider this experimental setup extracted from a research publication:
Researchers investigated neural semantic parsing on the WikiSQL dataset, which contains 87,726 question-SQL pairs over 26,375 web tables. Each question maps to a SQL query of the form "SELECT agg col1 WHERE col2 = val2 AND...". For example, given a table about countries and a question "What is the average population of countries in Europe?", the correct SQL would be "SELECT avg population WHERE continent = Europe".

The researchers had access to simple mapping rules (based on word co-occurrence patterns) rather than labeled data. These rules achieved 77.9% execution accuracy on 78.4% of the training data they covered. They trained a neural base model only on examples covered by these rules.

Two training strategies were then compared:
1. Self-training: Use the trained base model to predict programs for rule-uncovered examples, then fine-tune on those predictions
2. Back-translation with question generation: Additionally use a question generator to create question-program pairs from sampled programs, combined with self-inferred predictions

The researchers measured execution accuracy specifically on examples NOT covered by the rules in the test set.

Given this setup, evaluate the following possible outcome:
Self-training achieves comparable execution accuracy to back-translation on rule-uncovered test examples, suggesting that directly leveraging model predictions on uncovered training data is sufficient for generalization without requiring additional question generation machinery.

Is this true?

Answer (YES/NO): NO